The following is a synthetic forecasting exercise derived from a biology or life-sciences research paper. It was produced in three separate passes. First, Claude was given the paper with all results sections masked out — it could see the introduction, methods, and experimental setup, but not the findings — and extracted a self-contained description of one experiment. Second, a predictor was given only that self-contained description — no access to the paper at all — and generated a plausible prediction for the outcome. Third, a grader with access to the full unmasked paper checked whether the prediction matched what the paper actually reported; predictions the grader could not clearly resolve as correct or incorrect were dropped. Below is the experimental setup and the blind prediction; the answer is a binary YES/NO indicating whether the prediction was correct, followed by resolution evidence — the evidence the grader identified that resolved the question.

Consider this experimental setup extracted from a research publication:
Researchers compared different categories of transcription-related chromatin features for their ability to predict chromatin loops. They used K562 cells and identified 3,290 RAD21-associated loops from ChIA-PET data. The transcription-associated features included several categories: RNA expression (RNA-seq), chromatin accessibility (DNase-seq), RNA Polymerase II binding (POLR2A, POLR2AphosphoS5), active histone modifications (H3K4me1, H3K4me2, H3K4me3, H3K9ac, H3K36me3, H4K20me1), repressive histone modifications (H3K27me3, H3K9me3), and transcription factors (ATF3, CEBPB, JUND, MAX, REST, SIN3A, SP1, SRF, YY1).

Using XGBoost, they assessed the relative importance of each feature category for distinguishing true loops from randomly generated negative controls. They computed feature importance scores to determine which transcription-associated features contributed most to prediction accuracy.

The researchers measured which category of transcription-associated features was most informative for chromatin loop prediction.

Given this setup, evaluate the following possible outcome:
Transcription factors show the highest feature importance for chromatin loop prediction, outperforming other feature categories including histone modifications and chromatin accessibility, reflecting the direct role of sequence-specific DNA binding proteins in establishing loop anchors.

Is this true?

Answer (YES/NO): YES